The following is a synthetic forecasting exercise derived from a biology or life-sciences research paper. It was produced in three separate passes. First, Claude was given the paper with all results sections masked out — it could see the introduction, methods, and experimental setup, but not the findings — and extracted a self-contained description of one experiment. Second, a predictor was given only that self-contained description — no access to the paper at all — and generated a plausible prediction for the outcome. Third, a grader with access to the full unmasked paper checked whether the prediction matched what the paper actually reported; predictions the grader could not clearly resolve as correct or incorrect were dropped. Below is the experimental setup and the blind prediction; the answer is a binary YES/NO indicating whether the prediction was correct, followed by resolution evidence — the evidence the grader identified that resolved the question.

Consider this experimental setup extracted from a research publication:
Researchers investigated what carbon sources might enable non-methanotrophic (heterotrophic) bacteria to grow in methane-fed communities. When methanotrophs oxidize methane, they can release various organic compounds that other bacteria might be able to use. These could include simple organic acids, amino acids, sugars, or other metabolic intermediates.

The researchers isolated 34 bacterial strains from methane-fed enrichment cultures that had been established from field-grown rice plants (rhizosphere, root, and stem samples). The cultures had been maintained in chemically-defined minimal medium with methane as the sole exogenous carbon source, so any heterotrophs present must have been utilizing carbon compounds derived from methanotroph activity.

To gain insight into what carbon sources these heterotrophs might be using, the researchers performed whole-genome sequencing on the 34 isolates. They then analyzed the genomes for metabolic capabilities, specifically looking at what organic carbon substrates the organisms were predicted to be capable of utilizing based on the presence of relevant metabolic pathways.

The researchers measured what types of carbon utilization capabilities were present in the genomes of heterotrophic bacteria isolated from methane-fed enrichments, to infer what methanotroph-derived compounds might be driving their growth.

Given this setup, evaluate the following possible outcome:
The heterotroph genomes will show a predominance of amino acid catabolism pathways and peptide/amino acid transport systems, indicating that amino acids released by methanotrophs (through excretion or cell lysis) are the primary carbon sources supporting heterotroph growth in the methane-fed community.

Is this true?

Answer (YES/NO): NO